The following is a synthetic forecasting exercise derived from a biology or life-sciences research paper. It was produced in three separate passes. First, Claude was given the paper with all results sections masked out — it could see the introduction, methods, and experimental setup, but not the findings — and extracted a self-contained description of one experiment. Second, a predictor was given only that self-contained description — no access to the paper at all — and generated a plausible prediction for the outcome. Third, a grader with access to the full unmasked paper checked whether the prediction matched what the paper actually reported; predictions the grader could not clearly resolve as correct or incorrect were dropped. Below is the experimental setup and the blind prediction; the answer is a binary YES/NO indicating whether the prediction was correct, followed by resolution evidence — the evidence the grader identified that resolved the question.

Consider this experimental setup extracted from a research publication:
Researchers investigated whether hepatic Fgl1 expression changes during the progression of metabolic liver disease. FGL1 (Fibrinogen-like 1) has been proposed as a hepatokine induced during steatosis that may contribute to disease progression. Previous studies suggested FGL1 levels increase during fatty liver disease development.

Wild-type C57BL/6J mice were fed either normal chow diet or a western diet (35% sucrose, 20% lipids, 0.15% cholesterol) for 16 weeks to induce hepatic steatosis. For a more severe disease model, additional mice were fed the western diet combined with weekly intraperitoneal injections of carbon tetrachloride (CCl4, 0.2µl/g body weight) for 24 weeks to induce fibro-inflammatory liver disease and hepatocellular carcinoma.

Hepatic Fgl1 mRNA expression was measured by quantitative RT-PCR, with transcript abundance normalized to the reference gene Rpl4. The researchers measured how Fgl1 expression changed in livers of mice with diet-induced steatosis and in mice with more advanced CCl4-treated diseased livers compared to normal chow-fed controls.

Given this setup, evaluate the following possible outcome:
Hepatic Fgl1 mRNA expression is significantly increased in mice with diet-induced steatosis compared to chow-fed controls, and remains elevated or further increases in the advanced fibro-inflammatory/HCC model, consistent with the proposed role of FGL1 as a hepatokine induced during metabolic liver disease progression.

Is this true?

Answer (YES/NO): NO